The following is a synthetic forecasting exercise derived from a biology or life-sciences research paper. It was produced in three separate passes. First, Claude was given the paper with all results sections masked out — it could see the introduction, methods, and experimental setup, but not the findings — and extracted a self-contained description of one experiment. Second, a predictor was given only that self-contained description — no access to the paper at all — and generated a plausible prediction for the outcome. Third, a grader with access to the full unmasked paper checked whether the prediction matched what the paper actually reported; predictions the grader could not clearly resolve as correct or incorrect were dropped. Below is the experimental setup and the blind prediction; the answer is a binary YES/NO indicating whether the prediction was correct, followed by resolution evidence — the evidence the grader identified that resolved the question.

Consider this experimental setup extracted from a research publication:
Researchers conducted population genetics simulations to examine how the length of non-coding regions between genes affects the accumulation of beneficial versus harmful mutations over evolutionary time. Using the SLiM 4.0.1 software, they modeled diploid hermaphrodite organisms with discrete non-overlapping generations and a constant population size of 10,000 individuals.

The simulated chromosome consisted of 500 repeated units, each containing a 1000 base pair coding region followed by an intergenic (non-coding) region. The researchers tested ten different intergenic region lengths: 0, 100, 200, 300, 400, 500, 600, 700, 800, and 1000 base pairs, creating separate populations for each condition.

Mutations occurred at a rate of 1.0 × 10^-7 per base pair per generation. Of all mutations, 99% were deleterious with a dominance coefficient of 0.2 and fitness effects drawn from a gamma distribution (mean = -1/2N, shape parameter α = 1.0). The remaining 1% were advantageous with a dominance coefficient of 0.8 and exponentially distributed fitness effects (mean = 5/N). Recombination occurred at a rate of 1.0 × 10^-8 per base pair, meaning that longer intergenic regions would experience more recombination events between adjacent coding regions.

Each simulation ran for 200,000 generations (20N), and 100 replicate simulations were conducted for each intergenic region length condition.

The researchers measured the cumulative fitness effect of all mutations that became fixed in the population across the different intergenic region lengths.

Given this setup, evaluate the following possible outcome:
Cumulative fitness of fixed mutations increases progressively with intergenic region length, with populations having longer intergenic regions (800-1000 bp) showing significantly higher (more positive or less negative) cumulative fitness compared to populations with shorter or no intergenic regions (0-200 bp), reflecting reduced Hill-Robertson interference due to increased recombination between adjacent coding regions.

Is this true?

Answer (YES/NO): YES